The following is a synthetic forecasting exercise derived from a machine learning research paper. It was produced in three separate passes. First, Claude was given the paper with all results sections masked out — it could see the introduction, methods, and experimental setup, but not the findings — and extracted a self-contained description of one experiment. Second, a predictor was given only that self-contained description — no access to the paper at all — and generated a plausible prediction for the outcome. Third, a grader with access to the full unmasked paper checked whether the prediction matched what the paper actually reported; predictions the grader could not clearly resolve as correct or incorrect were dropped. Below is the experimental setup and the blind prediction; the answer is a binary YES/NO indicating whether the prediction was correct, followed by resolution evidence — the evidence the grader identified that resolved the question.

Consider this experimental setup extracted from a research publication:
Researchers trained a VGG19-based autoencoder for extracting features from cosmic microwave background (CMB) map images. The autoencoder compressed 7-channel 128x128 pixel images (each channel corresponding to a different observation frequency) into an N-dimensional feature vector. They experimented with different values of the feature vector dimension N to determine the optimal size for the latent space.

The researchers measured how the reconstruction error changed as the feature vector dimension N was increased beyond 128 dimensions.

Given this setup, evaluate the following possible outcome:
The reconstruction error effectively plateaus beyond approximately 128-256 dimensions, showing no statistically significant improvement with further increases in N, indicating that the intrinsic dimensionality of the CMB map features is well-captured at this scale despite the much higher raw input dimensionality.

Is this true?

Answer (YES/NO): YES